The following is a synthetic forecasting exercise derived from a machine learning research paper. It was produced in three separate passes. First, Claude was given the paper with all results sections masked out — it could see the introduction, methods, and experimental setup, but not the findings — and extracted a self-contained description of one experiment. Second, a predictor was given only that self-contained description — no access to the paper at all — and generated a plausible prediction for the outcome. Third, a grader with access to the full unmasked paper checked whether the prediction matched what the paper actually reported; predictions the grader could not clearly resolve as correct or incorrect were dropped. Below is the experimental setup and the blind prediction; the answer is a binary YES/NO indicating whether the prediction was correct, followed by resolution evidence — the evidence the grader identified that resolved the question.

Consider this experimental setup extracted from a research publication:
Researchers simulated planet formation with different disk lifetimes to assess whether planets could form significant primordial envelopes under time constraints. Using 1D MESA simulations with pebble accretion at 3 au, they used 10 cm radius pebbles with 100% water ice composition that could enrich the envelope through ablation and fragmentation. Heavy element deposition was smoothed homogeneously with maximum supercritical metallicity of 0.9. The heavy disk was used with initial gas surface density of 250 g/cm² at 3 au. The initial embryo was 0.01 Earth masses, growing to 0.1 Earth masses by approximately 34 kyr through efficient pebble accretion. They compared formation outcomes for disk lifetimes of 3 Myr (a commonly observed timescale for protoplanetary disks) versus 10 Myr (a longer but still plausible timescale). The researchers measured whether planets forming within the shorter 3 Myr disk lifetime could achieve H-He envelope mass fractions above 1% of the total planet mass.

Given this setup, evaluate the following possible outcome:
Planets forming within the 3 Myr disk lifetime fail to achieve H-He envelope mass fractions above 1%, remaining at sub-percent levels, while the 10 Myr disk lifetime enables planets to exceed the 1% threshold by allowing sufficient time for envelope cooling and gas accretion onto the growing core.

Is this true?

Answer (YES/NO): NO